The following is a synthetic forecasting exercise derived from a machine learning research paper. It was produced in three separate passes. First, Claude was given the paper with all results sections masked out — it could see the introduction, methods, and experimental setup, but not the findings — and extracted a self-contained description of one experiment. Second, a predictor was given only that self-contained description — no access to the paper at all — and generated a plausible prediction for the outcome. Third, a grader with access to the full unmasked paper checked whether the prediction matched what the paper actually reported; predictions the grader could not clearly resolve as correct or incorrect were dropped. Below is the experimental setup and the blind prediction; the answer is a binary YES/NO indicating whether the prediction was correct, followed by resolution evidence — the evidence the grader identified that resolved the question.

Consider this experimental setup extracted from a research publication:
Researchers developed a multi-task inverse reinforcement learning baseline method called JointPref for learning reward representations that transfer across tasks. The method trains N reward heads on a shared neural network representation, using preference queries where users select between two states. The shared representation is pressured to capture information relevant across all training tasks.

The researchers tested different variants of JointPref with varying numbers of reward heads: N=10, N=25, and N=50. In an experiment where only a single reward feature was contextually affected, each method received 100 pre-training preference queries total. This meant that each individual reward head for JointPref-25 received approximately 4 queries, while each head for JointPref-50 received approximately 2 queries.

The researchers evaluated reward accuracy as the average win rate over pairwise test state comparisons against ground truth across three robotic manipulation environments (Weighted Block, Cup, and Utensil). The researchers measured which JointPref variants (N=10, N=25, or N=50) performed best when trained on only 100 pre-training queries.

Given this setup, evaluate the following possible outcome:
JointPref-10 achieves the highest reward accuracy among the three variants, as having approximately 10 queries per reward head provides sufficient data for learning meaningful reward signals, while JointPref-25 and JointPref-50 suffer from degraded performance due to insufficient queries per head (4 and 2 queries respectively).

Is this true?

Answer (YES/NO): YES